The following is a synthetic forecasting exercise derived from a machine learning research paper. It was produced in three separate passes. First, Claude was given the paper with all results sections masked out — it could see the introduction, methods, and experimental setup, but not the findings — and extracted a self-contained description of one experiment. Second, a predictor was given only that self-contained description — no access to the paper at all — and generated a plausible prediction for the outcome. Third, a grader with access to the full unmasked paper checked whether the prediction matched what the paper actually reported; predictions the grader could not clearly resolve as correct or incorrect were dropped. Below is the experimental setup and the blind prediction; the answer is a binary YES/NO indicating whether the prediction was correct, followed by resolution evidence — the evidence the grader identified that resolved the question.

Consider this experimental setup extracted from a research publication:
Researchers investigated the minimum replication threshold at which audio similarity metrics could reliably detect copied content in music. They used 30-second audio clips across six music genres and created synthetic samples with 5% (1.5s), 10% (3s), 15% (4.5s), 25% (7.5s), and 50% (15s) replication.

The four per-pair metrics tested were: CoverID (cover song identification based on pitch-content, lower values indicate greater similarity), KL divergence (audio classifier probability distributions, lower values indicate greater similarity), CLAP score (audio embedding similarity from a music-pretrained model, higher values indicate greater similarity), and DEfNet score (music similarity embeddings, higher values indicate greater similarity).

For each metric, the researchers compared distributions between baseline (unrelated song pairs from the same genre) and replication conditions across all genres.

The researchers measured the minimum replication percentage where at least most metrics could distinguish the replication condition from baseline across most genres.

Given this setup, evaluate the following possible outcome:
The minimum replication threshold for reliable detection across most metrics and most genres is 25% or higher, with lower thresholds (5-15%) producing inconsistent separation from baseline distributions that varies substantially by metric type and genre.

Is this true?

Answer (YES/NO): NO